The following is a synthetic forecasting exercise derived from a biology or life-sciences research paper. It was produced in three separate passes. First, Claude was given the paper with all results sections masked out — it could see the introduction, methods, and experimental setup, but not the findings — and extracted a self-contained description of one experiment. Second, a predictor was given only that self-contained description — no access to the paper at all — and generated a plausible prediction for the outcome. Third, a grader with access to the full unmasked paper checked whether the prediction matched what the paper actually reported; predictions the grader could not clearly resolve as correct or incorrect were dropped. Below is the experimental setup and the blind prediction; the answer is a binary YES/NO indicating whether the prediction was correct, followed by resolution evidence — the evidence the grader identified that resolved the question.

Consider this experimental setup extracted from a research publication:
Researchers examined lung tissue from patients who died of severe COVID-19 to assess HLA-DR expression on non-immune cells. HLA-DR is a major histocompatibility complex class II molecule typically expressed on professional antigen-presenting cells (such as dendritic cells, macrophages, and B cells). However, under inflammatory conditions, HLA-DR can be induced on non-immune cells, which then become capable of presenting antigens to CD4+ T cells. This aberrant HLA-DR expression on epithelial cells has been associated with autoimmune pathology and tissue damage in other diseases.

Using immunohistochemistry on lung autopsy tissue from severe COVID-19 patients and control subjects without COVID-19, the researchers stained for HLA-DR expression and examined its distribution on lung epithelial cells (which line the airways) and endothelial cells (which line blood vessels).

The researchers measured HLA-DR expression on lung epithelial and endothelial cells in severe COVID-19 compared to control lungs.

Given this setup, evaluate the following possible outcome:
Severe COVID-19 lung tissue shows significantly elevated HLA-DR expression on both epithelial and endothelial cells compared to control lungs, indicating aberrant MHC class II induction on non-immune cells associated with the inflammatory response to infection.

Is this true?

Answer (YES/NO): YES